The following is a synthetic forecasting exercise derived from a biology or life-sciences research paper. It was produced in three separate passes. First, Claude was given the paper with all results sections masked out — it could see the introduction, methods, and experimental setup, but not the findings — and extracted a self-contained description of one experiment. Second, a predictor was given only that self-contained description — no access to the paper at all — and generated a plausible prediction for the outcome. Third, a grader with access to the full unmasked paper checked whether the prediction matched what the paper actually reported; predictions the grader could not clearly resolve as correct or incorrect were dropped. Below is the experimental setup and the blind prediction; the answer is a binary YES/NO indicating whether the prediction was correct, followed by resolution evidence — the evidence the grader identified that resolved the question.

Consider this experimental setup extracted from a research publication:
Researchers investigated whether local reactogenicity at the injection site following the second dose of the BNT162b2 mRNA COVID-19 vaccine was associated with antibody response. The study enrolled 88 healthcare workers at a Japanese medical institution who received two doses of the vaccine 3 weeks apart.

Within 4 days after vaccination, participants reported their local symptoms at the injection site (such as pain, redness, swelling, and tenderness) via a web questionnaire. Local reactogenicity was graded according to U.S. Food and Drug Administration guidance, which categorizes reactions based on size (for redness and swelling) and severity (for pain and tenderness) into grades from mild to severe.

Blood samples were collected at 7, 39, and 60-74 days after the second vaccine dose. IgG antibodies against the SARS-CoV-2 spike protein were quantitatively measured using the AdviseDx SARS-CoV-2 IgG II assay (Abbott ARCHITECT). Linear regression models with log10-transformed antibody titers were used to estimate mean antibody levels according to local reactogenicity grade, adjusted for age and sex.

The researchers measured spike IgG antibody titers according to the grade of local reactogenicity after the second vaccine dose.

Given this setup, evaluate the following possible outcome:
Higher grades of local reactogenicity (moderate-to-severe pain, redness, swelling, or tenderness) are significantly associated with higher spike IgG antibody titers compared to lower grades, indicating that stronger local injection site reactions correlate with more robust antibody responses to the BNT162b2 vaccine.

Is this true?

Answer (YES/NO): NO